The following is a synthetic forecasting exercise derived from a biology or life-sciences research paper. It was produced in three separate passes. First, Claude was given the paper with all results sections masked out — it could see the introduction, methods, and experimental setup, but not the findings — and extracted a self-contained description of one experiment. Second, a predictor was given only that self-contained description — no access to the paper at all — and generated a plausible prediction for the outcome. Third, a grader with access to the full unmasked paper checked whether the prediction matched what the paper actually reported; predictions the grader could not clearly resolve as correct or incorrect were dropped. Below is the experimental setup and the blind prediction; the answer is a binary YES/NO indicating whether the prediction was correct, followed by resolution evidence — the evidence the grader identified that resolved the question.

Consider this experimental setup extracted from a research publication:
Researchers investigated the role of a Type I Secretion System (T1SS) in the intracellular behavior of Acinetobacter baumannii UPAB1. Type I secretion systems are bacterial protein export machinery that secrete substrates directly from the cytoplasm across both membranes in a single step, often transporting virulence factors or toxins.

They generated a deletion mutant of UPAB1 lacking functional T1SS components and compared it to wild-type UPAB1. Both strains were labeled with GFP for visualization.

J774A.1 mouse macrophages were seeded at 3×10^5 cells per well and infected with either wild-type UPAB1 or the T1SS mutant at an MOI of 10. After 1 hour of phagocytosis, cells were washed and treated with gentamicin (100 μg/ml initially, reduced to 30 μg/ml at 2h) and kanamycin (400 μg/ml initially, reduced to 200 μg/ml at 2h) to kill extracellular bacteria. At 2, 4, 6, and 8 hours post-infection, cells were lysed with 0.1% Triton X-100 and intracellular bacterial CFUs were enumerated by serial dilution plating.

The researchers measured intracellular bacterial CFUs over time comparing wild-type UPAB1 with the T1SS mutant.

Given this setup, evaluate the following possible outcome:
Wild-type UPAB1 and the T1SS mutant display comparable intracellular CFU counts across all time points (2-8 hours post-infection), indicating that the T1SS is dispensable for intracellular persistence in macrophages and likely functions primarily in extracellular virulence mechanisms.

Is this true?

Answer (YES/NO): NO